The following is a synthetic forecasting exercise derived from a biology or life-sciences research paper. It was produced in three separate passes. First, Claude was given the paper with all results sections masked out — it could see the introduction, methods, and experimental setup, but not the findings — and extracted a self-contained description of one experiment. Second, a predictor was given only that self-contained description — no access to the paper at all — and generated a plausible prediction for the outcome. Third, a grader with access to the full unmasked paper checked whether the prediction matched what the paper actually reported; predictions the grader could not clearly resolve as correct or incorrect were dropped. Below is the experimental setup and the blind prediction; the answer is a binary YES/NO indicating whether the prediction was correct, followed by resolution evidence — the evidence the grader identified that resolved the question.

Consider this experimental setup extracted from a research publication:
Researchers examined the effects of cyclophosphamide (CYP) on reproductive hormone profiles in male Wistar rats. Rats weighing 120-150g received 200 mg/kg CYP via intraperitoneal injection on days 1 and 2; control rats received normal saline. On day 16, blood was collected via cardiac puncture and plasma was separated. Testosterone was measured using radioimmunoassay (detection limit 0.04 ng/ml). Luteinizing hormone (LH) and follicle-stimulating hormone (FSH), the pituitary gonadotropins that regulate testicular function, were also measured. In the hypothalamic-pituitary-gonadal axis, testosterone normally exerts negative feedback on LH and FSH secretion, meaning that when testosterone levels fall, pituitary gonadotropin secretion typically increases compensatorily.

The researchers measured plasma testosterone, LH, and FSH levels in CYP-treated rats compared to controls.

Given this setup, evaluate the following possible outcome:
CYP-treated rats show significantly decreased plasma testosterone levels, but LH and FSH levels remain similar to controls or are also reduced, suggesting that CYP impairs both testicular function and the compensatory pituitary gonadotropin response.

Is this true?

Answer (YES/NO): YES